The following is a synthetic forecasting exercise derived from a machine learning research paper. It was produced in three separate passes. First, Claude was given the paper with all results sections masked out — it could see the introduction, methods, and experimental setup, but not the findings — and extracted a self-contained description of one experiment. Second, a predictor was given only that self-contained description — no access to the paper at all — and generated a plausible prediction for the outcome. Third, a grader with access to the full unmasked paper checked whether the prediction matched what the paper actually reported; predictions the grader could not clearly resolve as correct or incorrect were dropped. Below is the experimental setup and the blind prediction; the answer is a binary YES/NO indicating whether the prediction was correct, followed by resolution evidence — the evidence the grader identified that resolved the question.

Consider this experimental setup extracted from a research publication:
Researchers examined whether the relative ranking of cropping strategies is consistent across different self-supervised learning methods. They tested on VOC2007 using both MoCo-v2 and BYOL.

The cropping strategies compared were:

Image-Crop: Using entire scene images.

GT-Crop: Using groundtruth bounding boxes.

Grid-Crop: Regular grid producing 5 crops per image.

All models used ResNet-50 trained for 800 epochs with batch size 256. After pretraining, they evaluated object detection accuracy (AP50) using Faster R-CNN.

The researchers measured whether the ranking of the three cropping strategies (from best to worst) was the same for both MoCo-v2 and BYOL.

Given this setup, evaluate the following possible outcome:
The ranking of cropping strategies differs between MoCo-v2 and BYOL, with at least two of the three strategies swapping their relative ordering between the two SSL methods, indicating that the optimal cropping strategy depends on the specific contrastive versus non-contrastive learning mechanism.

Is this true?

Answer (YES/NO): NO